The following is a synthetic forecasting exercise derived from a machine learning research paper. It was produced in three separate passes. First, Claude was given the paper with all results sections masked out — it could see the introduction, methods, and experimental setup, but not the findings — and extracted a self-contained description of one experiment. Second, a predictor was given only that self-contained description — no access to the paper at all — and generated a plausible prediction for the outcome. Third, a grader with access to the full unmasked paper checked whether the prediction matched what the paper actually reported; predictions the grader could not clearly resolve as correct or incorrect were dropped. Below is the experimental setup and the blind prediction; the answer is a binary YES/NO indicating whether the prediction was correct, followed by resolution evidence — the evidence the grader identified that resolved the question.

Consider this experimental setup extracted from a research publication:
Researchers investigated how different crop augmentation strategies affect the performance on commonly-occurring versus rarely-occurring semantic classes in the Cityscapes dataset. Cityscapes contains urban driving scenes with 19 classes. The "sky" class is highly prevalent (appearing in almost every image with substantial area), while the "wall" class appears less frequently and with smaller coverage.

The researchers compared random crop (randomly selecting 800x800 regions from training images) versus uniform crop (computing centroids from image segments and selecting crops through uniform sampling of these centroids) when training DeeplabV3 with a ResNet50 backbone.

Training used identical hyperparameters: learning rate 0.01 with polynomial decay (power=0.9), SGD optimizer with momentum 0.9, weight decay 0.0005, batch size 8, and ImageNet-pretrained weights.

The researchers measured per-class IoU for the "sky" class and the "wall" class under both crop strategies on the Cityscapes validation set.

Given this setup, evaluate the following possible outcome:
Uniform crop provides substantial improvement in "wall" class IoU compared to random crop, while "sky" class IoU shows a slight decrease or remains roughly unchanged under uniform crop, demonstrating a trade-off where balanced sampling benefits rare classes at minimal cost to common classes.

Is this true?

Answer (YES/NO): NO